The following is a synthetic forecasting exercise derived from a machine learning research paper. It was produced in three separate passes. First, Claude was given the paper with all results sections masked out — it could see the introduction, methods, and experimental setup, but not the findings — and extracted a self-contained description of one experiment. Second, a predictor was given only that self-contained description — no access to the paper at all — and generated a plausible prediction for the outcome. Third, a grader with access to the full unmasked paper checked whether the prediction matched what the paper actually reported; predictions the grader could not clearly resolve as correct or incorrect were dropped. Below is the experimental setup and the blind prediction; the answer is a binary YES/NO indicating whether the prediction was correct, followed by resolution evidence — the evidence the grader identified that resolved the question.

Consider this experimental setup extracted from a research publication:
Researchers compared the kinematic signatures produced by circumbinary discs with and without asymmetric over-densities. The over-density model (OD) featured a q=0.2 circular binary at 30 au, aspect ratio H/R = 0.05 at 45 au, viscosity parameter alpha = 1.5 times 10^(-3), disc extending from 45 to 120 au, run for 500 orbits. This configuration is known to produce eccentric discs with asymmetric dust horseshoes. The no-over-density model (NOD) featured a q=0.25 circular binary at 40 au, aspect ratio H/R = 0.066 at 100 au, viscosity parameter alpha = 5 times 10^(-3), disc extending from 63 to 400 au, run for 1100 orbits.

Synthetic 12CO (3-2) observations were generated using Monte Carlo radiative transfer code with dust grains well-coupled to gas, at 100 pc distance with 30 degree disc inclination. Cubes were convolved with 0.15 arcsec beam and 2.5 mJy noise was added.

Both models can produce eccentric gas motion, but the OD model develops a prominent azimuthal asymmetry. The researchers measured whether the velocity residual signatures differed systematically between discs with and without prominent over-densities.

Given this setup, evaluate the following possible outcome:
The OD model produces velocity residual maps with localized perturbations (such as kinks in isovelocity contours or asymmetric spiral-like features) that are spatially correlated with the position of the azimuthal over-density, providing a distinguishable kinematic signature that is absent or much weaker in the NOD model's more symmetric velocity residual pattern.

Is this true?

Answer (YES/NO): YES